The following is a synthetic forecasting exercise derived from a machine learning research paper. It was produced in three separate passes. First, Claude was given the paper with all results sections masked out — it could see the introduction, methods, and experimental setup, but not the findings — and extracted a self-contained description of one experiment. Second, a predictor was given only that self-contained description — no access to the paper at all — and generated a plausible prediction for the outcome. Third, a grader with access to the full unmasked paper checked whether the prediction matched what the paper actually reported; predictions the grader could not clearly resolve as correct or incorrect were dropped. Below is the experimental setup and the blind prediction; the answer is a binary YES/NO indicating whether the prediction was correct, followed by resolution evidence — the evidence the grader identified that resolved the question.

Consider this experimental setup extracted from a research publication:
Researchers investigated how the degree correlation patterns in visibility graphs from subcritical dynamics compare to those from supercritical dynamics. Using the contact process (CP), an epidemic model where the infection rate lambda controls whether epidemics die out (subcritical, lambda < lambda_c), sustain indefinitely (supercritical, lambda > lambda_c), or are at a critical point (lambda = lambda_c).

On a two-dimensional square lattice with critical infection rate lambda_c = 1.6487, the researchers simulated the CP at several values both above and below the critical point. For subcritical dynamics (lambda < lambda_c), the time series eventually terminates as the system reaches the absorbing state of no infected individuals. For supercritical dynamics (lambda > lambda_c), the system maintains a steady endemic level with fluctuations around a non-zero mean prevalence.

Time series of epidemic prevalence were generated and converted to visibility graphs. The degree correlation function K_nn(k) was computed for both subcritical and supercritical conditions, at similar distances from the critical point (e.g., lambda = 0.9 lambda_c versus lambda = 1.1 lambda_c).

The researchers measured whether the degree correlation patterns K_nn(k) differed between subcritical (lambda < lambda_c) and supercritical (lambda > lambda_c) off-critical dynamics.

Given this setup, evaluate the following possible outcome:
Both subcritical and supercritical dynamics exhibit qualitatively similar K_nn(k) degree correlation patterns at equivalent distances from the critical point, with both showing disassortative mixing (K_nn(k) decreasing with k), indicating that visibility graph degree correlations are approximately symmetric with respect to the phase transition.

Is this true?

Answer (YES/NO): NO